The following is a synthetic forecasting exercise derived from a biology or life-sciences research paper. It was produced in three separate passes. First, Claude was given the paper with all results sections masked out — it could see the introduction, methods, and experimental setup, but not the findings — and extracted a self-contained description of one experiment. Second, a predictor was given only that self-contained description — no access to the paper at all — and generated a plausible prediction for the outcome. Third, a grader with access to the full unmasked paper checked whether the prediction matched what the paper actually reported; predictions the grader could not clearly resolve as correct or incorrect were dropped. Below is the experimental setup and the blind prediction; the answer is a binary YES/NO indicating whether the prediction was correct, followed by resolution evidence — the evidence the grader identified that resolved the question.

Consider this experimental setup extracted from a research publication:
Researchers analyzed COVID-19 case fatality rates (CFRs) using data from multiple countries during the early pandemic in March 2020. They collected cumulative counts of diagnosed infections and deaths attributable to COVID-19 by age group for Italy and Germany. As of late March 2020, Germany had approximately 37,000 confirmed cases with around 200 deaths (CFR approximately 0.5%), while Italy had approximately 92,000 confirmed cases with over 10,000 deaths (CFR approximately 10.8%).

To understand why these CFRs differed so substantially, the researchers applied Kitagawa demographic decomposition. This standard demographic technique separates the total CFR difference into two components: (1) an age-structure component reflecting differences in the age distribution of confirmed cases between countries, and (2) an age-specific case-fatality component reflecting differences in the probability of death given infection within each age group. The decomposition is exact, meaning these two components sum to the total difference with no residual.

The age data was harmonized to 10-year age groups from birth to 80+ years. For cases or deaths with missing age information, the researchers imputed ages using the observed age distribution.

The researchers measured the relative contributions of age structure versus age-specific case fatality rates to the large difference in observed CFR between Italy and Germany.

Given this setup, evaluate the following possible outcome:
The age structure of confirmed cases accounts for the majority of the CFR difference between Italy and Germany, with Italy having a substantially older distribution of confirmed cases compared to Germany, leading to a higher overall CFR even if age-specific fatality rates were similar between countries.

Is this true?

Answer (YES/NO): YES